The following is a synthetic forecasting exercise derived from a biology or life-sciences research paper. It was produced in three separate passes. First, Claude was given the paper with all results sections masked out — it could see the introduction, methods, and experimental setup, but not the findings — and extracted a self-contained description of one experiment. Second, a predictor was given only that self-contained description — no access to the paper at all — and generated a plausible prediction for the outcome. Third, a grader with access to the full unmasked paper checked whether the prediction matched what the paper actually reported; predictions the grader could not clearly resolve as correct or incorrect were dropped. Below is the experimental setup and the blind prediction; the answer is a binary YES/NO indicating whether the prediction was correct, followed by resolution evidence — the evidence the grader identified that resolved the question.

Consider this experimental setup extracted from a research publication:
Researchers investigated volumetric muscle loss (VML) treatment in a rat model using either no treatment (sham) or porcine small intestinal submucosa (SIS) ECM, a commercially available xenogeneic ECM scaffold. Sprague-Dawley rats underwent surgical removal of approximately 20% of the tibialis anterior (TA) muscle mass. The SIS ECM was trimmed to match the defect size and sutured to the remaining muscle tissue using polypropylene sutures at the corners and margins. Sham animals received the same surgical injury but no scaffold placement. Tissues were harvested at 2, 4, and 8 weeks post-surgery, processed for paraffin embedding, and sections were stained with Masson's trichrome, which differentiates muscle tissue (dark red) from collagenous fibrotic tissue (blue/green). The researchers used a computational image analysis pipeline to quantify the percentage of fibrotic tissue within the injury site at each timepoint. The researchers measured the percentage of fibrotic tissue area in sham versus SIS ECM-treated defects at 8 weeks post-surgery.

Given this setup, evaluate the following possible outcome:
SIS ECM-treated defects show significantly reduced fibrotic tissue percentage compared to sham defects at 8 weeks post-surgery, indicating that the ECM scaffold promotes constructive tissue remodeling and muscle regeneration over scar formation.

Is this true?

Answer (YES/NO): NO